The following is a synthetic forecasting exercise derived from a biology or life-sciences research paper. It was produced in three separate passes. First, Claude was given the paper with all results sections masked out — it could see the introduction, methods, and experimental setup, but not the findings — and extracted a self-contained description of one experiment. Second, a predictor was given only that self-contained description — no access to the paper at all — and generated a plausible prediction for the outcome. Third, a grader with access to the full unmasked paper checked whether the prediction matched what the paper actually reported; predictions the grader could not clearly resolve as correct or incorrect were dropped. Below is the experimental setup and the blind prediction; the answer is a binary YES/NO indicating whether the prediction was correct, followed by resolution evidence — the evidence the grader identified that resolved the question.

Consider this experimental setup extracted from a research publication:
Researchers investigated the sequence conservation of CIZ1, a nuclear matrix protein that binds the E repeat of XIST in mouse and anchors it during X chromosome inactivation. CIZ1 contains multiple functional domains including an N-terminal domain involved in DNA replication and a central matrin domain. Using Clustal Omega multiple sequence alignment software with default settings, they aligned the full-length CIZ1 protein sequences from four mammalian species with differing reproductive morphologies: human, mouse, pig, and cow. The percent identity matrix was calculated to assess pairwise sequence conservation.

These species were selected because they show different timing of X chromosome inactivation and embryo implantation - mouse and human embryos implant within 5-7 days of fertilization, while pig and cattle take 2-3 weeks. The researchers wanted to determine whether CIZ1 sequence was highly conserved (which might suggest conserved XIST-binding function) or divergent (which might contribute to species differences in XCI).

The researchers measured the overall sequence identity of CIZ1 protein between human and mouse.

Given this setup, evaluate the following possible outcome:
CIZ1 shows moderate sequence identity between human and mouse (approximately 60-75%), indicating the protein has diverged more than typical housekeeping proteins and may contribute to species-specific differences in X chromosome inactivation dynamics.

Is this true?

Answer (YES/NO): YES